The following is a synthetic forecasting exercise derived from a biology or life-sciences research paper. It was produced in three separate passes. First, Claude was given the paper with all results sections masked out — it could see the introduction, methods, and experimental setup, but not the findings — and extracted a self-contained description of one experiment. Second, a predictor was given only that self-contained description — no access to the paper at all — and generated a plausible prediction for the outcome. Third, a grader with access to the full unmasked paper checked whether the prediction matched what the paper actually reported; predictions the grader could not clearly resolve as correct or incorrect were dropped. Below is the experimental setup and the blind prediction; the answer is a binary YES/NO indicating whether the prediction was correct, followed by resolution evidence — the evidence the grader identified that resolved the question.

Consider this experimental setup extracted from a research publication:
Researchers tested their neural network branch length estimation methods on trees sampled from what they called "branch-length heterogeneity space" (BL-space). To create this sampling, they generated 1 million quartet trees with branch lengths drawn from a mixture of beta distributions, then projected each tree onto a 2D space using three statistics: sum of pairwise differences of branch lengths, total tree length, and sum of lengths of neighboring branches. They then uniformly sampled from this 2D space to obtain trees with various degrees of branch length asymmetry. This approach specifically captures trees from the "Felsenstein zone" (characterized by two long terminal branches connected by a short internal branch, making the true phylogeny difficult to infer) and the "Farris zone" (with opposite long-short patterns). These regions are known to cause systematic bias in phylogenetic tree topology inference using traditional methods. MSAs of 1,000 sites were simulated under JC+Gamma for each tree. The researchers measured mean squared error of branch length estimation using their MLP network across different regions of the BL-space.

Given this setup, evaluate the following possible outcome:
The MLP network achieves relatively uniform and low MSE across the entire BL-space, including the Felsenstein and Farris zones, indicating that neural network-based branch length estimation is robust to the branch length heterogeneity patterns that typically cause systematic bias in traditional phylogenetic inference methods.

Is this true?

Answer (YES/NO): NO